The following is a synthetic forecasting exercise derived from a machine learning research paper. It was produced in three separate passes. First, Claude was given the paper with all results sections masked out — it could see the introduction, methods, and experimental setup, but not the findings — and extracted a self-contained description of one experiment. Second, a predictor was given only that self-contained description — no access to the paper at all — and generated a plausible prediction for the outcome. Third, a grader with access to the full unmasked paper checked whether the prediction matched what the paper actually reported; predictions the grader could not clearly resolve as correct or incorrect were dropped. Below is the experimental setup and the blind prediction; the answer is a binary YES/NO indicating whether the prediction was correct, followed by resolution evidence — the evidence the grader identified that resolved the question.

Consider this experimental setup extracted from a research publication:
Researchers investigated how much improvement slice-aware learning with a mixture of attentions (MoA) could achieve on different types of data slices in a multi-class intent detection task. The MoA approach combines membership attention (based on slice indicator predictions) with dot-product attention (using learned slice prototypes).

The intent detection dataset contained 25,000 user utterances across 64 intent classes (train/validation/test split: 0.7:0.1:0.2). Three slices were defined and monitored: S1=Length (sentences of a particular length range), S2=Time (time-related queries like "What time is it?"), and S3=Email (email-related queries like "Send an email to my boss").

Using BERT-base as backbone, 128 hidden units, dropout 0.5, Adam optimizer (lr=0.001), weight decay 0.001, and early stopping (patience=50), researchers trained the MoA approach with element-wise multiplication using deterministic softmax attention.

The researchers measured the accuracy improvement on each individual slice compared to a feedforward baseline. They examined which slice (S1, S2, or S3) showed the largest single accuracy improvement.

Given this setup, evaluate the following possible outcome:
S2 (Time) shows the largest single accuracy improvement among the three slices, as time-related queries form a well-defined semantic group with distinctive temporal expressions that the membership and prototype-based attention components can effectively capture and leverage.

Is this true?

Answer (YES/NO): NO